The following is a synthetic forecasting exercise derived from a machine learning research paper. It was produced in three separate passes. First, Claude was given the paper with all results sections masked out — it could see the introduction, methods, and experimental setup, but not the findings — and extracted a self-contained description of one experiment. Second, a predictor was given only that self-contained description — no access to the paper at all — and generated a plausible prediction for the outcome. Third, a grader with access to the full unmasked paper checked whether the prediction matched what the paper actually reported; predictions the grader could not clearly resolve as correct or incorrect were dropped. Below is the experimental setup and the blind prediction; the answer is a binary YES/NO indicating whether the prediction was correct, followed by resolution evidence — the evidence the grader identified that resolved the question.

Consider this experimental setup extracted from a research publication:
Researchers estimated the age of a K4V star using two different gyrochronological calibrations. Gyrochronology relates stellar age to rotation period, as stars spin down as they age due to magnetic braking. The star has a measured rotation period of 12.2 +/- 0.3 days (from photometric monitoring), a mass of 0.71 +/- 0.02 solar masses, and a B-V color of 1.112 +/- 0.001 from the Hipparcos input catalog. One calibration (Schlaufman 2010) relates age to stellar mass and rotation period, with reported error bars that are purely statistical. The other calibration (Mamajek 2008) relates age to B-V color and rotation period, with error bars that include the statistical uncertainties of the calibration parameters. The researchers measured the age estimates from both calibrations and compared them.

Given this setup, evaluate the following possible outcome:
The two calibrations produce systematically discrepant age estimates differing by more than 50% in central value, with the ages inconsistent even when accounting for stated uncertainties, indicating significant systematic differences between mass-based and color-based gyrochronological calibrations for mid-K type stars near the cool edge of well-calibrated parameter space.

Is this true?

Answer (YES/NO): NO